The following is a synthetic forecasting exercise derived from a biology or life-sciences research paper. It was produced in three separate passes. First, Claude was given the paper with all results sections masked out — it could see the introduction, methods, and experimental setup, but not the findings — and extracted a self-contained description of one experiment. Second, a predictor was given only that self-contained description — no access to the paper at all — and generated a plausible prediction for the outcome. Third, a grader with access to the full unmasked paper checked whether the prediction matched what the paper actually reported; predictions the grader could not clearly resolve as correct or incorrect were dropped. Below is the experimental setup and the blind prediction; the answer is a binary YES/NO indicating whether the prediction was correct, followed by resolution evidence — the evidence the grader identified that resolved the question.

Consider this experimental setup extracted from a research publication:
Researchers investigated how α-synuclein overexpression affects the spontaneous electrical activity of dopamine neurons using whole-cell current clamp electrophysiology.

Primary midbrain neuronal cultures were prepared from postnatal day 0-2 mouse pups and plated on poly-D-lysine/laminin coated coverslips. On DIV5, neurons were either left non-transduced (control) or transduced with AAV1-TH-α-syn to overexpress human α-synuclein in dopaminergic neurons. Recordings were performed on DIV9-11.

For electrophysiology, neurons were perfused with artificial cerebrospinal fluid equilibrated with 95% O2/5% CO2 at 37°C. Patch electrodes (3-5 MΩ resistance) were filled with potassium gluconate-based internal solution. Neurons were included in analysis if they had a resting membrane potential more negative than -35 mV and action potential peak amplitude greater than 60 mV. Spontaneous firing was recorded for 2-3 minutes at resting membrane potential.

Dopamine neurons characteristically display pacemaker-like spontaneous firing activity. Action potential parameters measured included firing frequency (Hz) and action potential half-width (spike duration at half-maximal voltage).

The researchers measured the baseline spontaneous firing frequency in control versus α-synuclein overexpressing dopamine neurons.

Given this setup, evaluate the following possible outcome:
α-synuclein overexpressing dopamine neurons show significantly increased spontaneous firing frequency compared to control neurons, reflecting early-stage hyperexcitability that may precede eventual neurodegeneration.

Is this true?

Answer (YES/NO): YES